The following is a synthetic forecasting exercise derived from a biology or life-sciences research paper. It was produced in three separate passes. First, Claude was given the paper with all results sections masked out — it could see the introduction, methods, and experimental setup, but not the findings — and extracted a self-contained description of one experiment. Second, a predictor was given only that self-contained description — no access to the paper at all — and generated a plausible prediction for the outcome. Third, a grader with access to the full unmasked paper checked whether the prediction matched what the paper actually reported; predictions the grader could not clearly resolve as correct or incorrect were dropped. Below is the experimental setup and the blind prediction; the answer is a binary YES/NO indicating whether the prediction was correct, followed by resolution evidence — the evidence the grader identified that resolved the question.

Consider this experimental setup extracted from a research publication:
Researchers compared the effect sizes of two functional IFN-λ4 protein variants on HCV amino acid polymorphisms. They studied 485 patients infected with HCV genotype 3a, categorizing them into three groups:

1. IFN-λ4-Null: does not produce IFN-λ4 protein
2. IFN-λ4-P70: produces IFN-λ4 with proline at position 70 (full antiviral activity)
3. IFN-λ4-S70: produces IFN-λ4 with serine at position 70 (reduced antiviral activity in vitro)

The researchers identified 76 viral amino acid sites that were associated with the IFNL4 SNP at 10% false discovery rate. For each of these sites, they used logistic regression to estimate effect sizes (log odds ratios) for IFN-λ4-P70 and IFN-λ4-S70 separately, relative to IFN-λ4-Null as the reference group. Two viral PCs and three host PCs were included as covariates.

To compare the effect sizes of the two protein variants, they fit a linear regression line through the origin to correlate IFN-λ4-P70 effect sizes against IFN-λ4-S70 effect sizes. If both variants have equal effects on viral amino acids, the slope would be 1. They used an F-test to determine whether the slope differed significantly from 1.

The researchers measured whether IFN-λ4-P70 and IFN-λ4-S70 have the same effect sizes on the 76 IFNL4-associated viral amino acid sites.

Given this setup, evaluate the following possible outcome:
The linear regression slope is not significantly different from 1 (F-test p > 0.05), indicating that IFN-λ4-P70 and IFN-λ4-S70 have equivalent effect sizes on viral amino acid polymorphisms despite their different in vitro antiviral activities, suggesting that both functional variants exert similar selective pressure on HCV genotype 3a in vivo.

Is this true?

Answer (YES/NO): NO